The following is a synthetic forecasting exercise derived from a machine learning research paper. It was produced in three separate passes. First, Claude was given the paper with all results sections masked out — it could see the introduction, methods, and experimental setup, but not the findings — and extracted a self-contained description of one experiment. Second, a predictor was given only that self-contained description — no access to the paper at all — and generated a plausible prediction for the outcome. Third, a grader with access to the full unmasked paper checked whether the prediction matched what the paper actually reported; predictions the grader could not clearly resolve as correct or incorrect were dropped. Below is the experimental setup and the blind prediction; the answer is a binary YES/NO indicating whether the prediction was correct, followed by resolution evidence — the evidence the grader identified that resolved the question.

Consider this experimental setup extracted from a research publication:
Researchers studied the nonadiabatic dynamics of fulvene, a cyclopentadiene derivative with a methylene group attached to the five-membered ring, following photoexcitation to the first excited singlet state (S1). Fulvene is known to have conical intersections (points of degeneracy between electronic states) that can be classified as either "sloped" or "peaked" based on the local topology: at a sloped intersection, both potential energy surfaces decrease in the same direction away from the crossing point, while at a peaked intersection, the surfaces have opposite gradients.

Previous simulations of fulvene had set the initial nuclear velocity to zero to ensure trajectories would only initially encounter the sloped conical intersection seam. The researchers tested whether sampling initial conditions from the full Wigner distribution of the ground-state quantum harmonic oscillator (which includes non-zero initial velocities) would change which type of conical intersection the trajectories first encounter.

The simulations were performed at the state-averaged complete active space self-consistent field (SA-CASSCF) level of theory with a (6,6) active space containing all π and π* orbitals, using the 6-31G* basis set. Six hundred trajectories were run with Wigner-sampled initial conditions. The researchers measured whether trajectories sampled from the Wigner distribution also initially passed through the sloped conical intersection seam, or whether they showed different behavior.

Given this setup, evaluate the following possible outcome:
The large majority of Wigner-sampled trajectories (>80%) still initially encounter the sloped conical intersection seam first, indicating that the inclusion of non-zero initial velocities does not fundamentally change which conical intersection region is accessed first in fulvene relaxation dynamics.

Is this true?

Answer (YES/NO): YES